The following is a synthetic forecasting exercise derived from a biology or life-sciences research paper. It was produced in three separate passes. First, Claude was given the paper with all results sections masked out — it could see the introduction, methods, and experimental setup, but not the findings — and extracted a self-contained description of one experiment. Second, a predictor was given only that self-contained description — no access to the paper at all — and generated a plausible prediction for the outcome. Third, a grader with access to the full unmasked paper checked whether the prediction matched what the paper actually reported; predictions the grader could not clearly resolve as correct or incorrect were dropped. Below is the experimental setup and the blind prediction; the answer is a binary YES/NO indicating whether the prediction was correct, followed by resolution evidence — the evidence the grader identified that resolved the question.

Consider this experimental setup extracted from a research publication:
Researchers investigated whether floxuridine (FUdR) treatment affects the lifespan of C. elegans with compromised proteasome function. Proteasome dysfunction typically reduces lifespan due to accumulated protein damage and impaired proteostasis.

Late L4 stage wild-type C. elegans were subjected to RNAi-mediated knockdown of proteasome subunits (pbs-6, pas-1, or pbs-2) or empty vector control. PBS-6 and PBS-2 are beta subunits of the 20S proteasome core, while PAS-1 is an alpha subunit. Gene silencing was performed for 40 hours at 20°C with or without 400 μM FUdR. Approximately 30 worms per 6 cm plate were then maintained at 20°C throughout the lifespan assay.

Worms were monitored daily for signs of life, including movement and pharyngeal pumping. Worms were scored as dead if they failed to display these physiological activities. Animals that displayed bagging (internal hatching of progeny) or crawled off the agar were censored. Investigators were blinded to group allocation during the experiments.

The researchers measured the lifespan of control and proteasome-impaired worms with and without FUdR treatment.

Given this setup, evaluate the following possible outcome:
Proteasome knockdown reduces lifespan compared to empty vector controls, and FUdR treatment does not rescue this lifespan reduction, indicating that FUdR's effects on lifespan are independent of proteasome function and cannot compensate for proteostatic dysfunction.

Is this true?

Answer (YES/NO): NO